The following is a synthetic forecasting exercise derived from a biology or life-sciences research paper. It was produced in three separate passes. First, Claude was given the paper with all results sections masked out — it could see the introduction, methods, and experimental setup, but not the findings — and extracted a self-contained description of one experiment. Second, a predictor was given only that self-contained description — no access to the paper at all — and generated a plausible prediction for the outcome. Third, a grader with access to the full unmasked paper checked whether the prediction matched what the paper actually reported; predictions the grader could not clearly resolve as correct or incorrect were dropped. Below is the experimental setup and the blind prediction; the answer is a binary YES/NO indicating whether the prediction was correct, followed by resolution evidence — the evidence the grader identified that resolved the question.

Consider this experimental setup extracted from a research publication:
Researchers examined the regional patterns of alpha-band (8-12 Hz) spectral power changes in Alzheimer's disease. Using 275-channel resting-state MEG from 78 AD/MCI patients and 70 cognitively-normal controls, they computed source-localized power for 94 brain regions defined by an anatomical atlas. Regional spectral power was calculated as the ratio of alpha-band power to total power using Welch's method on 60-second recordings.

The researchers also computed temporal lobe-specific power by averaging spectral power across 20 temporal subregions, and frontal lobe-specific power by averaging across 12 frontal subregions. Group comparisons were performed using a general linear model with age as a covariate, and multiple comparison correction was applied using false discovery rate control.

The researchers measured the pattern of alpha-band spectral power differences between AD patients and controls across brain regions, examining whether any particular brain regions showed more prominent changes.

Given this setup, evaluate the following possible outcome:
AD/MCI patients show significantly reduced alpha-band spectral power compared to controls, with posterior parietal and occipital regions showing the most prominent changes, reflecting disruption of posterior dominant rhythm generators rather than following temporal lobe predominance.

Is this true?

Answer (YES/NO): NO